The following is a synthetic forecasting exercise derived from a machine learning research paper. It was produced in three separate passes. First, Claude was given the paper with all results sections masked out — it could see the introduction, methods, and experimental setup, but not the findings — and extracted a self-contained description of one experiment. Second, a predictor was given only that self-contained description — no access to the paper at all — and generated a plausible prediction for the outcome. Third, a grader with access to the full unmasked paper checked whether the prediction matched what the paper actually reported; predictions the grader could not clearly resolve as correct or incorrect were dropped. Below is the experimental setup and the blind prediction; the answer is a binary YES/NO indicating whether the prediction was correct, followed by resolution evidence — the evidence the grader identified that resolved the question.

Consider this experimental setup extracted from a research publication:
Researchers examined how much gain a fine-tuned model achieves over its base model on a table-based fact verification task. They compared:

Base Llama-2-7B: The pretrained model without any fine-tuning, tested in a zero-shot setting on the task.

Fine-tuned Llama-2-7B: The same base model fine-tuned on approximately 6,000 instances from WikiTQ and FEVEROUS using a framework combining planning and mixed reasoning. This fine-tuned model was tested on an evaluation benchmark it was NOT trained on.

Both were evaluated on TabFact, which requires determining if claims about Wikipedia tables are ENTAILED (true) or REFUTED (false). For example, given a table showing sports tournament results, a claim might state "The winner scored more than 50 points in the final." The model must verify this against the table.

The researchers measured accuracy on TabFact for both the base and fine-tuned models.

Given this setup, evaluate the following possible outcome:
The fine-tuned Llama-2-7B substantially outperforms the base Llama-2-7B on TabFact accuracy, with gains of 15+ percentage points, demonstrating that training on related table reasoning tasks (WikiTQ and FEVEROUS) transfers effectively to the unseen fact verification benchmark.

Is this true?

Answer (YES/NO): YES